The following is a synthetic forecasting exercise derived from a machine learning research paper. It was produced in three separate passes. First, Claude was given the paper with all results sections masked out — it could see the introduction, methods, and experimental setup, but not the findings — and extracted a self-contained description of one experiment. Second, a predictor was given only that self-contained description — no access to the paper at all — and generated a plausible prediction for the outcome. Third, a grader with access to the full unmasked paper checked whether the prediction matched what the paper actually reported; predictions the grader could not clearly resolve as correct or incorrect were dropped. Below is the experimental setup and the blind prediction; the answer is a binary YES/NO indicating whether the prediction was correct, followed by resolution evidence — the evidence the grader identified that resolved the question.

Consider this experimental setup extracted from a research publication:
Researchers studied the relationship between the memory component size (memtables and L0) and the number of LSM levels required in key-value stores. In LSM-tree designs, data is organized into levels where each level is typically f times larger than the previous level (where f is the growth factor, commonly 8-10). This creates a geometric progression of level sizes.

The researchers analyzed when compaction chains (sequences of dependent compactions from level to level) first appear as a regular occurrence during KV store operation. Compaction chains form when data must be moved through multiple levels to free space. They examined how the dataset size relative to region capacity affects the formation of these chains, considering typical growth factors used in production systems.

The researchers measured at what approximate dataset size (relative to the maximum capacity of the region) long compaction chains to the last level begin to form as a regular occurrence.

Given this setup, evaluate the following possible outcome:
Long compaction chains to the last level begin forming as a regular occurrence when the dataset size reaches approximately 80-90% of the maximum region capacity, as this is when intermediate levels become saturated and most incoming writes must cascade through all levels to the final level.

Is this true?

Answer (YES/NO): NO